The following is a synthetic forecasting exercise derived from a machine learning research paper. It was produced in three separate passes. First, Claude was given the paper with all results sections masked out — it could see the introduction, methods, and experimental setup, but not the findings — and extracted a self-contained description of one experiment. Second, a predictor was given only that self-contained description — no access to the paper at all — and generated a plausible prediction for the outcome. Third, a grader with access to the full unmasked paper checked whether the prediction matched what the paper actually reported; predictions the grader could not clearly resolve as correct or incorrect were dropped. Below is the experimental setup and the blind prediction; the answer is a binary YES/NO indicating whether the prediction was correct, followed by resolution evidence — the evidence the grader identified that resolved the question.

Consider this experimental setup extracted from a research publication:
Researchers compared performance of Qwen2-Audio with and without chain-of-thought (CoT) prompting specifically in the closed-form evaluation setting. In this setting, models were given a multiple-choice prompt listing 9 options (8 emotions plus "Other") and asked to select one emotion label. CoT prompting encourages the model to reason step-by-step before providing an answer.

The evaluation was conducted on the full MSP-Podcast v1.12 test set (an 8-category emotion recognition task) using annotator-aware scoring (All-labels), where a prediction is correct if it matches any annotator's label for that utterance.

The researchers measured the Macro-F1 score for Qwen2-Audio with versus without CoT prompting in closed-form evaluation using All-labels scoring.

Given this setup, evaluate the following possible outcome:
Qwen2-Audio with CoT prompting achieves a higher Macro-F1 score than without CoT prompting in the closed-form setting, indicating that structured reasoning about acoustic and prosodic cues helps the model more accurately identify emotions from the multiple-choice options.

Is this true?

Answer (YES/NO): YES